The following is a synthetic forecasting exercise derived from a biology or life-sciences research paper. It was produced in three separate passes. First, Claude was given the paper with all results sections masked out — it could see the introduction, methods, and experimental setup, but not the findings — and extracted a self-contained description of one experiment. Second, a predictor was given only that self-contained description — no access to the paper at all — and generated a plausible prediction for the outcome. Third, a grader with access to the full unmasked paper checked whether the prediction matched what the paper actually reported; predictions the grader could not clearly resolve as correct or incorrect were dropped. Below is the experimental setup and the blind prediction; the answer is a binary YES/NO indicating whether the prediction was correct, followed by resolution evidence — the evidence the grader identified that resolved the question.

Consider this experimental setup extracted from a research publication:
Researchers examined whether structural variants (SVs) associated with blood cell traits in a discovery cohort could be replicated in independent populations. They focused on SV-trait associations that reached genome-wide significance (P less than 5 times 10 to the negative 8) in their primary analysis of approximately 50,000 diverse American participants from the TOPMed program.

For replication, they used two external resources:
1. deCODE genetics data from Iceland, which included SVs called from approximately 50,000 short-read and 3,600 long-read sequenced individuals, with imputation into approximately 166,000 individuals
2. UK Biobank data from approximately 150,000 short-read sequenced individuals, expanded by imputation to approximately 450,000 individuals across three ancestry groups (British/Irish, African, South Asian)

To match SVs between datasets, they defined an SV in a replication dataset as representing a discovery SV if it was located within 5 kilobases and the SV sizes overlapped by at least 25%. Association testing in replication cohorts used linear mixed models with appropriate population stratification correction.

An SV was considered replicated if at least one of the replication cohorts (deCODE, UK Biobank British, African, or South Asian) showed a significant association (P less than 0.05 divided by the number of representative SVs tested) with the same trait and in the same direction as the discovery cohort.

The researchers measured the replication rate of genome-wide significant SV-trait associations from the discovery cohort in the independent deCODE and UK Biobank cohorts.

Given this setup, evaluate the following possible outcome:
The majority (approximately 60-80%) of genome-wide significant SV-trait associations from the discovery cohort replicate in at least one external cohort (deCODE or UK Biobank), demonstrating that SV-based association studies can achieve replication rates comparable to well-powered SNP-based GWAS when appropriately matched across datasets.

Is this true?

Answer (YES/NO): NO